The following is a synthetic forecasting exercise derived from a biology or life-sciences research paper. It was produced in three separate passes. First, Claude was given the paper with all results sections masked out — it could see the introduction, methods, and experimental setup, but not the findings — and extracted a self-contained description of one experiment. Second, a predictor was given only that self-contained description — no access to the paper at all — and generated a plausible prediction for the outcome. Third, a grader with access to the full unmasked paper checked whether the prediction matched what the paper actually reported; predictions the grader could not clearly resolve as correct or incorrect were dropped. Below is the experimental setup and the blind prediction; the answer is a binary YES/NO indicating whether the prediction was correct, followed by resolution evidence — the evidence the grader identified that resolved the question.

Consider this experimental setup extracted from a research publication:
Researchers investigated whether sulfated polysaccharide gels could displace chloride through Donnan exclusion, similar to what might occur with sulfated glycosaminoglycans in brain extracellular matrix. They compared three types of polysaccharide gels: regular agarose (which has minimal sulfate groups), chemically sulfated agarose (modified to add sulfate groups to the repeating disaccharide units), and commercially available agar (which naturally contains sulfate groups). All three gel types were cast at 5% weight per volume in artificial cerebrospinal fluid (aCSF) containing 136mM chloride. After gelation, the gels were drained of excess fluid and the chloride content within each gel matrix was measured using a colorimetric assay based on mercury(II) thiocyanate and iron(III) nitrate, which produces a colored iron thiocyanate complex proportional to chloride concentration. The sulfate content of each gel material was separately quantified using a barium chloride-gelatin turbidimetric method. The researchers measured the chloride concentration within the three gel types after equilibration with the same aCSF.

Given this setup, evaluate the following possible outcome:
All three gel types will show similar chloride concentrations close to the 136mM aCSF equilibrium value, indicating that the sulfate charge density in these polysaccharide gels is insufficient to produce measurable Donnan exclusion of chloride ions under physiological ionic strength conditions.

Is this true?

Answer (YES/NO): NO